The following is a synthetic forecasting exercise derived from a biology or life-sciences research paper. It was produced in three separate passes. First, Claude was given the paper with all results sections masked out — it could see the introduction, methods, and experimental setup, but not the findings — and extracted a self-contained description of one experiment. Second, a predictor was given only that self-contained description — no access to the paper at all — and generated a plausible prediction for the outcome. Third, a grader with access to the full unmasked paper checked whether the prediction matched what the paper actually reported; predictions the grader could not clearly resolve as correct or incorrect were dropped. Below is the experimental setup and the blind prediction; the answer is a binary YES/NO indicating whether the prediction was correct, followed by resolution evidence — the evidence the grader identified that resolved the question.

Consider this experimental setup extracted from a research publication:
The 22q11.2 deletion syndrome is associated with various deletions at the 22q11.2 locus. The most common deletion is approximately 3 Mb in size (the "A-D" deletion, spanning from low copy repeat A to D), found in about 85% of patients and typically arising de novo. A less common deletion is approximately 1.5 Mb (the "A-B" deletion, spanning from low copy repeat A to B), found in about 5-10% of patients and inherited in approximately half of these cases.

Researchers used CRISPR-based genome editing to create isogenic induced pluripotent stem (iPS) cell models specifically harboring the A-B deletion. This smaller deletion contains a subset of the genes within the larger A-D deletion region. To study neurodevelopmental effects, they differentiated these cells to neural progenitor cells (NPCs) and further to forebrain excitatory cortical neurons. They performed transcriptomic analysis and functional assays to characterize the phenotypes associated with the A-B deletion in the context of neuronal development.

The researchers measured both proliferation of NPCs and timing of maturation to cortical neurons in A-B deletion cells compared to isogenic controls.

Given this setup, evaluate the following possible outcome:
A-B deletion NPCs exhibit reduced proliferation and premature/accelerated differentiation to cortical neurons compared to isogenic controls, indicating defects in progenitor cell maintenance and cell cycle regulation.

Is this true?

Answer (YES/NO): YES